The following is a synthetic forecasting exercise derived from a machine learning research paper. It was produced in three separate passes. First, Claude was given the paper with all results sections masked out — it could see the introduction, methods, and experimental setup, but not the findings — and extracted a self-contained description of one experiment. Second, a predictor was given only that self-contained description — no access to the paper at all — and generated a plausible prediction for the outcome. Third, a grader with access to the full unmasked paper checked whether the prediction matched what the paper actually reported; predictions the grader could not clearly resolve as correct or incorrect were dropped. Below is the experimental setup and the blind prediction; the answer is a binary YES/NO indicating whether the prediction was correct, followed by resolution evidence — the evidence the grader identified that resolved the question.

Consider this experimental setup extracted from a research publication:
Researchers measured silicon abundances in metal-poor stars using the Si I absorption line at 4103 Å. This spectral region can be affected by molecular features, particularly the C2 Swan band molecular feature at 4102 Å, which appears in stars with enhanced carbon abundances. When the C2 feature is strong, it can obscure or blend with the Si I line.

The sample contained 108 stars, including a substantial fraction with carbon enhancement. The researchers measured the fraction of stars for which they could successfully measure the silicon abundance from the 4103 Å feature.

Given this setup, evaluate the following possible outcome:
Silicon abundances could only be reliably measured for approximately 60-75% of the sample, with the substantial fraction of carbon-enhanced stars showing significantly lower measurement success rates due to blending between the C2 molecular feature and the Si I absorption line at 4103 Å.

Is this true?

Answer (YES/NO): YES